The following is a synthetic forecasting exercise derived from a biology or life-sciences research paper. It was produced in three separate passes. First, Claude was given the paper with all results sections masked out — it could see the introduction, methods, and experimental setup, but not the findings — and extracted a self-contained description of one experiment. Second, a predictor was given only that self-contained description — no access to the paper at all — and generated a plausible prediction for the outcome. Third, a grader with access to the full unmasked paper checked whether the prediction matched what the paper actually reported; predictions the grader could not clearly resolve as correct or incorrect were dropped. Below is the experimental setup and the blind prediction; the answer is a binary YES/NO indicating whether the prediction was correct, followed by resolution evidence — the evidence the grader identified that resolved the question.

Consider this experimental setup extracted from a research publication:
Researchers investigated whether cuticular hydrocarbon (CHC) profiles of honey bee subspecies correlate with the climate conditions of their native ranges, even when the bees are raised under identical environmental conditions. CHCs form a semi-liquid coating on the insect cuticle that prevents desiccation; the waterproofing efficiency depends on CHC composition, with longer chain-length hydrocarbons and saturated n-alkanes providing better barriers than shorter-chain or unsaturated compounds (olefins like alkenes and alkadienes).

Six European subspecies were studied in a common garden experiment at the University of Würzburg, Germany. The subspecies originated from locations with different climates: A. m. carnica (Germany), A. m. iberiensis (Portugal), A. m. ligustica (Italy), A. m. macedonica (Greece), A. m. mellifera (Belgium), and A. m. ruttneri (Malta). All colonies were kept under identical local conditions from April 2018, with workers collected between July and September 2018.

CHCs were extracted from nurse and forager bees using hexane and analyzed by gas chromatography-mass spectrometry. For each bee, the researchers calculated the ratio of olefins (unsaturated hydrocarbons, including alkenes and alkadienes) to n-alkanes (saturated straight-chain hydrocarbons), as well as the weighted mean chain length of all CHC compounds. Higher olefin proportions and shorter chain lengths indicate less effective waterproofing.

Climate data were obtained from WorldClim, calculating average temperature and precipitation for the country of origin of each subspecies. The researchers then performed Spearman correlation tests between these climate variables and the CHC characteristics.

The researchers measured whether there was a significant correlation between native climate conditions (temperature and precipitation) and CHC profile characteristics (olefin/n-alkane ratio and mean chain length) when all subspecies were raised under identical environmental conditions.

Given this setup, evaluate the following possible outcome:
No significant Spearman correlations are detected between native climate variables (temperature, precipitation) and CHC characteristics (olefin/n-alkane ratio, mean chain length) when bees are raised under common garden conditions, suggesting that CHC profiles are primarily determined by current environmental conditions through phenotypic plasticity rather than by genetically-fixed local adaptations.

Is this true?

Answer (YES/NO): NO